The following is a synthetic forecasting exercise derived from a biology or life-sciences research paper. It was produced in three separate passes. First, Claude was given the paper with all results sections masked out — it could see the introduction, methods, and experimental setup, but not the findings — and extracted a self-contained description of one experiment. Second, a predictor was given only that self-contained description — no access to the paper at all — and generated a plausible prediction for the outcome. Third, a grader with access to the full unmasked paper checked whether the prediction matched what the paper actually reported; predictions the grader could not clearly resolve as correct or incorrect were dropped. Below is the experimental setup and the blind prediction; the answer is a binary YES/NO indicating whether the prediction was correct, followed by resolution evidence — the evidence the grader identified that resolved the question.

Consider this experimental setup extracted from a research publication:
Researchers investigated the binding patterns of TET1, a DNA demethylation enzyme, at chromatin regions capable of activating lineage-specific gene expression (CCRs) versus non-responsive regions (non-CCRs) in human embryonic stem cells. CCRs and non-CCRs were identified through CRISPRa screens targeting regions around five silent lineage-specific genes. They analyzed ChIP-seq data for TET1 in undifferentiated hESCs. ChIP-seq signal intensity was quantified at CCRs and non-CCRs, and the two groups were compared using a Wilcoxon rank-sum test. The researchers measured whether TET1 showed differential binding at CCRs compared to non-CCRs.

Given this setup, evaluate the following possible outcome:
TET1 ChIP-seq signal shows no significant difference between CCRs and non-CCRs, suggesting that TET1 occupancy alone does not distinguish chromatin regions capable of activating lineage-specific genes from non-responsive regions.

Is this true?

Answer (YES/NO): NO